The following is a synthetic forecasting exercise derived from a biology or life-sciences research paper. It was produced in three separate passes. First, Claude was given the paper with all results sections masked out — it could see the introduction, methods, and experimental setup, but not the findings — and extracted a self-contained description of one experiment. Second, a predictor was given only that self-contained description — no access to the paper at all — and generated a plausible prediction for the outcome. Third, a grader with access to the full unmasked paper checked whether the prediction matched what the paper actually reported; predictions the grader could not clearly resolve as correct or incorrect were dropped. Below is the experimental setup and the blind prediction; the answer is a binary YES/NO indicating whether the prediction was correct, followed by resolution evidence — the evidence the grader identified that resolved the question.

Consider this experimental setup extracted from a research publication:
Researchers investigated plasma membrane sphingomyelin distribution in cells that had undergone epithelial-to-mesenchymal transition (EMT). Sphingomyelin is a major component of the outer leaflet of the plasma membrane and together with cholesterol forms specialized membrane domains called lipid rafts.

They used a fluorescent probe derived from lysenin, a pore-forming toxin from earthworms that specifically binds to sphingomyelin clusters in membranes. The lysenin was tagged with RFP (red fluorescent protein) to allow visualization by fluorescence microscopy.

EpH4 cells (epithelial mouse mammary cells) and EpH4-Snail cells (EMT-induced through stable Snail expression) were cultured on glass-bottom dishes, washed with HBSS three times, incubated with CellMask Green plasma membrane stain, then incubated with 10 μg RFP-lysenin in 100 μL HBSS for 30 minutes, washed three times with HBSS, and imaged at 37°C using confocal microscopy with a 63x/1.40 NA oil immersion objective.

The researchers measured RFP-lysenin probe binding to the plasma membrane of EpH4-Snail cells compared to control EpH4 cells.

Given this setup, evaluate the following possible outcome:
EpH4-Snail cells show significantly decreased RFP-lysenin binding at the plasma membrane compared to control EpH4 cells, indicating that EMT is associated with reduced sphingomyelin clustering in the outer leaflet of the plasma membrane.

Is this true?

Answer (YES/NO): YES